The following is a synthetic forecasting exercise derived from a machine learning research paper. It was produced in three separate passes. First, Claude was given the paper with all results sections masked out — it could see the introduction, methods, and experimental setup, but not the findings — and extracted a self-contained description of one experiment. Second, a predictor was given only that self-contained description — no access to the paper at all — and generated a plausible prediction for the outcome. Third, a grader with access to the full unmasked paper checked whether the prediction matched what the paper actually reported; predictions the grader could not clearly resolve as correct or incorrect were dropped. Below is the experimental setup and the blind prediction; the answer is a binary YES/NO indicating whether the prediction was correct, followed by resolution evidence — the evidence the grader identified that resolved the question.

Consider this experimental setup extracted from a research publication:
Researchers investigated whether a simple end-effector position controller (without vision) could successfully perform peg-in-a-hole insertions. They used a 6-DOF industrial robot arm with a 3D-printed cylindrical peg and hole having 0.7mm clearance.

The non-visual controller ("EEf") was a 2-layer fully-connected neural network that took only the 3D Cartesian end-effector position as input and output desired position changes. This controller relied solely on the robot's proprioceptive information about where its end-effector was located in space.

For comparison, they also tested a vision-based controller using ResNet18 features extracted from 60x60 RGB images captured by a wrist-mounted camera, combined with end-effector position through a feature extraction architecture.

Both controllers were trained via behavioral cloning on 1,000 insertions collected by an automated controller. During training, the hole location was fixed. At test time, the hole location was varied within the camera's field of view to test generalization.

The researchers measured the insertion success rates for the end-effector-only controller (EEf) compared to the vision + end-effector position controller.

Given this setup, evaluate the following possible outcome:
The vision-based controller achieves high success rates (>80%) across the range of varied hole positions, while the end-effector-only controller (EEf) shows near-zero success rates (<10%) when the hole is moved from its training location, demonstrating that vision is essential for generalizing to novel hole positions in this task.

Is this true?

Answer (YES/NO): NO